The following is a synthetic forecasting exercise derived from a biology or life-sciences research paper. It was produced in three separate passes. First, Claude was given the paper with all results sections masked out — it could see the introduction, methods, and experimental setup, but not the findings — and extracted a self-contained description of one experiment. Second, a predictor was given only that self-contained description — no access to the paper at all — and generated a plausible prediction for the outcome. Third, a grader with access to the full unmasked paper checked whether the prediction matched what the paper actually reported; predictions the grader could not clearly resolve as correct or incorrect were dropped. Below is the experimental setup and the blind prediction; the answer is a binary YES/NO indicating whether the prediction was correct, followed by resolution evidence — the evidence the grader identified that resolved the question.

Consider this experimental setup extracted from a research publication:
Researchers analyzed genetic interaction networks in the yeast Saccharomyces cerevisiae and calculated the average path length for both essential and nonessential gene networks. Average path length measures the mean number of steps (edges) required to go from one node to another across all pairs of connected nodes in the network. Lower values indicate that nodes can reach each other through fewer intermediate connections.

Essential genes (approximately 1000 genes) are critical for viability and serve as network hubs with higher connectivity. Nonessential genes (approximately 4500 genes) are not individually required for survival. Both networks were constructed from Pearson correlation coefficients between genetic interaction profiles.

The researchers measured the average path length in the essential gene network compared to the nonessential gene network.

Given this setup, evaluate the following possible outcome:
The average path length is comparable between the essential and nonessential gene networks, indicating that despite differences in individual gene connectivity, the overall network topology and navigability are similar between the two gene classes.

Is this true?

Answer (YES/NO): YES